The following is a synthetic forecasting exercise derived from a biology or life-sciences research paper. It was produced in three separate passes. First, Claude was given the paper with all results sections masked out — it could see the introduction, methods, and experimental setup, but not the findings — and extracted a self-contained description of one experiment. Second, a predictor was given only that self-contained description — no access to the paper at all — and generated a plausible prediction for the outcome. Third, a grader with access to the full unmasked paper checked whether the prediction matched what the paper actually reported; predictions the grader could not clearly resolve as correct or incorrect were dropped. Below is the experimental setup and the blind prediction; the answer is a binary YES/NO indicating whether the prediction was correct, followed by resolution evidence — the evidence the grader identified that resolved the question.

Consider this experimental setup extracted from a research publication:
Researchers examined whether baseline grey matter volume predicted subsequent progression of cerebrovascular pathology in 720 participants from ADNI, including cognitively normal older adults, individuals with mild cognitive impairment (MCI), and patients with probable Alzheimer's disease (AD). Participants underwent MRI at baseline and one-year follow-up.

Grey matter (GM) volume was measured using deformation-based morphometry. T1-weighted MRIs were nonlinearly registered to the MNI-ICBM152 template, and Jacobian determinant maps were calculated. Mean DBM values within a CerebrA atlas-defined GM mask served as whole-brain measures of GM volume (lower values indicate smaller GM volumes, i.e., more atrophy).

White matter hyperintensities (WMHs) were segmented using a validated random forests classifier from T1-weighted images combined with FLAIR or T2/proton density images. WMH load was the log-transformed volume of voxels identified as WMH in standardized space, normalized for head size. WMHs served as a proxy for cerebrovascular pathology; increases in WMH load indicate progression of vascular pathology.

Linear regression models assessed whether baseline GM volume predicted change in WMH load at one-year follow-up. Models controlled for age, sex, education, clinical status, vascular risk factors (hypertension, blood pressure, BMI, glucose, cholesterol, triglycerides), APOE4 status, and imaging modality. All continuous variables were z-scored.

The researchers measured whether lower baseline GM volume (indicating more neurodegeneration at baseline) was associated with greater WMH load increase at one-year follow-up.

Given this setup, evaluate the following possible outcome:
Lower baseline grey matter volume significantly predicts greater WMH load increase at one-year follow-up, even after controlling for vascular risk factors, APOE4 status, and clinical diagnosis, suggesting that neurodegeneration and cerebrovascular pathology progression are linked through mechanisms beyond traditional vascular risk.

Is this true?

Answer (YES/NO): NO